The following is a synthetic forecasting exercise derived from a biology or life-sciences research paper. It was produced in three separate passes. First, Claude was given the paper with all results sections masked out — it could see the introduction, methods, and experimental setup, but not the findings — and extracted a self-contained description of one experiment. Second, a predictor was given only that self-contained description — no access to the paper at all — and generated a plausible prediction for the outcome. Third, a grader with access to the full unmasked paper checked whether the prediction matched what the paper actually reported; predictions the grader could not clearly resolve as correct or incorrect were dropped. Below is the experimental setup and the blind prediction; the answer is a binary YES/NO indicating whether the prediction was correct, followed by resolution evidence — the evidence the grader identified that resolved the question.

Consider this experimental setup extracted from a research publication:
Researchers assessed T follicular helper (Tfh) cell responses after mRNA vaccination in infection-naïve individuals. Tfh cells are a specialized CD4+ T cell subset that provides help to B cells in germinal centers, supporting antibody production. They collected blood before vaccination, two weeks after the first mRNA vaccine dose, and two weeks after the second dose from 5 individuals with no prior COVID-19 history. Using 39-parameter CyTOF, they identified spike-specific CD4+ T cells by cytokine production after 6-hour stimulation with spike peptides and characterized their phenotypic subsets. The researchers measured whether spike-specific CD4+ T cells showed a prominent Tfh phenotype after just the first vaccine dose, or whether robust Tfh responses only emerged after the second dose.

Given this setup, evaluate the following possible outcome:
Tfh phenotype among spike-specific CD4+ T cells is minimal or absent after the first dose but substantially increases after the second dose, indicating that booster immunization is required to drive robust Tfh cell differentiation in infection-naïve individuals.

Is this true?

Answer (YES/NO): NO